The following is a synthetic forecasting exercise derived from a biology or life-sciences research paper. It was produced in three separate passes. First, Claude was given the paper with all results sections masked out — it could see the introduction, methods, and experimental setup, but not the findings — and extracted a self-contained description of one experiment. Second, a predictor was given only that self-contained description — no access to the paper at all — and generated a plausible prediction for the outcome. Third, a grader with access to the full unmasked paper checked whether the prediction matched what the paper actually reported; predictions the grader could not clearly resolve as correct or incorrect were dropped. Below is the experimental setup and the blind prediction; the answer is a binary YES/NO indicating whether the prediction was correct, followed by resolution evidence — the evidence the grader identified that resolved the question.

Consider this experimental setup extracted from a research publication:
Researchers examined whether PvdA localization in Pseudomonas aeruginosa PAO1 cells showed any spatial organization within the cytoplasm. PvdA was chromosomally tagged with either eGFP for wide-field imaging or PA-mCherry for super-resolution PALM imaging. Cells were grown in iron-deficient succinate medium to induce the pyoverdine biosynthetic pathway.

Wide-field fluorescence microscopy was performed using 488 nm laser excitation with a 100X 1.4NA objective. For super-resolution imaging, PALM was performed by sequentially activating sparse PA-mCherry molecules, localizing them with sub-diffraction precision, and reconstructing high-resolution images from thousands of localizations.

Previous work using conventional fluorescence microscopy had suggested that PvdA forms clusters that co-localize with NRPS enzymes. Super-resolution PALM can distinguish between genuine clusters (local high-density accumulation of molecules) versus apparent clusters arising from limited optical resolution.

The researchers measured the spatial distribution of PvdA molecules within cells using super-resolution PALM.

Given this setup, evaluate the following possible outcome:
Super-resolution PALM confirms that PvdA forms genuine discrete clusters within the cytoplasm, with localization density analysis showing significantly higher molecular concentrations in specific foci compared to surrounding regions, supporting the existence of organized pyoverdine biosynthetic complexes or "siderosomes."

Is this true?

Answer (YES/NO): NO